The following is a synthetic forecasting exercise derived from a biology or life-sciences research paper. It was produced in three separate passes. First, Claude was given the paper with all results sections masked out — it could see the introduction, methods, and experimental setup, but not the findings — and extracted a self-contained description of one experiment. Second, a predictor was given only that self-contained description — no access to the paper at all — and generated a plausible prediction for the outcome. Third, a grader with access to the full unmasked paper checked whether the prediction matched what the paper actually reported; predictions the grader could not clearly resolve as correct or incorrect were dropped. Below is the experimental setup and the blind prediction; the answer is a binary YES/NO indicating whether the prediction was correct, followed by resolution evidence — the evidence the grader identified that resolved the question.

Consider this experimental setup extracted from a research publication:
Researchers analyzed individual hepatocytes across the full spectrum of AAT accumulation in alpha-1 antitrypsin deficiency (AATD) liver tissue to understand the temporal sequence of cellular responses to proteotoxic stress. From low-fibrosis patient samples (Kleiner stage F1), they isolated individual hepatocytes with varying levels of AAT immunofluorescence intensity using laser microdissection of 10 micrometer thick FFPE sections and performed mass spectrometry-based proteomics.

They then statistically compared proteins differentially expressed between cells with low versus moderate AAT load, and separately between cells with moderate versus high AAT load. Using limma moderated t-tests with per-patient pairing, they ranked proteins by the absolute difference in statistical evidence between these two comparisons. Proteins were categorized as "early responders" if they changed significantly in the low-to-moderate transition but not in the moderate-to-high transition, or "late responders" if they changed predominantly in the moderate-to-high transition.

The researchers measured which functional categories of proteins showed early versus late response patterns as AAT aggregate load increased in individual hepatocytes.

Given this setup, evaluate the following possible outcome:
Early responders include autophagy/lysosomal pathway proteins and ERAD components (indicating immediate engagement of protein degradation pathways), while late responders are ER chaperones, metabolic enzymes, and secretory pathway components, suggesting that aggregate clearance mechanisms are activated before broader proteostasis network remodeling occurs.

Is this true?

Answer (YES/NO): NO